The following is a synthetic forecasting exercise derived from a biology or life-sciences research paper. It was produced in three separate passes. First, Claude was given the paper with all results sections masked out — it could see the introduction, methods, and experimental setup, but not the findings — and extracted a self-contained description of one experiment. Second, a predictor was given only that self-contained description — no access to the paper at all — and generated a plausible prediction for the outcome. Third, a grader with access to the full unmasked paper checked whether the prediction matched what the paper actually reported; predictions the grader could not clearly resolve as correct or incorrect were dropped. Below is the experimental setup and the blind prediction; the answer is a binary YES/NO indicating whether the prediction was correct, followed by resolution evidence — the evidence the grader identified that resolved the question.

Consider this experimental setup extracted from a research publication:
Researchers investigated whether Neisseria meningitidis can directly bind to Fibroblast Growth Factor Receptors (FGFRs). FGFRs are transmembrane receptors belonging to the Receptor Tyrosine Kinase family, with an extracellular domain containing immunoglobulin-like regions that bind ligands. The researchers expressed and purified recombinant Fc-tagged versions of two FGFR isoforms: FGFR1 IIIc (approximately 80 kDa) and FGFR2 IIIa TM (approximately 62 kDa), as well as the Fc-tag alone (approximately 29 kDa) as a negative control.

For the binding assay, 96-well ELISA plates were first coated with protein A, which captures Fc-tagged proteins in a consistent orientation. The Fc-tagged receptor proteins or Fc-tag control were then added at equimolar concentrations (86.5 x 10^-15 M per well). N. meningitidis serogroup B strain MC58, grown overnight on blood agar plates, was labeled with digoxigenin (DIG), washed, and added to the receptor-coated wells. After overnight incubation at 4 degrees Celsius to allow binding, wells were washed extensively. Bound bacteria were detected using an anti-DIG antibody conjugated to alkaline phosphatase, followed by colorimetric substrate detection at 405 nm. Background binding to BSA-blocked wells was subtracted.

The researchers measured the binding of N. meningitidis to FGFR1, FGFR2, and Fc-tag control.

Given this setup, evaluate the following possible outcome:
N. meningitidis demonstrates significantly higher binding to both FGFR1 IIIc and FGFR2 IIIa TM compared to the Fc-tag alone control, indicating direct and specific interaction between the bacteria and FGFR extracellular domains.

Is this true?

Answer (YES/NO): NO